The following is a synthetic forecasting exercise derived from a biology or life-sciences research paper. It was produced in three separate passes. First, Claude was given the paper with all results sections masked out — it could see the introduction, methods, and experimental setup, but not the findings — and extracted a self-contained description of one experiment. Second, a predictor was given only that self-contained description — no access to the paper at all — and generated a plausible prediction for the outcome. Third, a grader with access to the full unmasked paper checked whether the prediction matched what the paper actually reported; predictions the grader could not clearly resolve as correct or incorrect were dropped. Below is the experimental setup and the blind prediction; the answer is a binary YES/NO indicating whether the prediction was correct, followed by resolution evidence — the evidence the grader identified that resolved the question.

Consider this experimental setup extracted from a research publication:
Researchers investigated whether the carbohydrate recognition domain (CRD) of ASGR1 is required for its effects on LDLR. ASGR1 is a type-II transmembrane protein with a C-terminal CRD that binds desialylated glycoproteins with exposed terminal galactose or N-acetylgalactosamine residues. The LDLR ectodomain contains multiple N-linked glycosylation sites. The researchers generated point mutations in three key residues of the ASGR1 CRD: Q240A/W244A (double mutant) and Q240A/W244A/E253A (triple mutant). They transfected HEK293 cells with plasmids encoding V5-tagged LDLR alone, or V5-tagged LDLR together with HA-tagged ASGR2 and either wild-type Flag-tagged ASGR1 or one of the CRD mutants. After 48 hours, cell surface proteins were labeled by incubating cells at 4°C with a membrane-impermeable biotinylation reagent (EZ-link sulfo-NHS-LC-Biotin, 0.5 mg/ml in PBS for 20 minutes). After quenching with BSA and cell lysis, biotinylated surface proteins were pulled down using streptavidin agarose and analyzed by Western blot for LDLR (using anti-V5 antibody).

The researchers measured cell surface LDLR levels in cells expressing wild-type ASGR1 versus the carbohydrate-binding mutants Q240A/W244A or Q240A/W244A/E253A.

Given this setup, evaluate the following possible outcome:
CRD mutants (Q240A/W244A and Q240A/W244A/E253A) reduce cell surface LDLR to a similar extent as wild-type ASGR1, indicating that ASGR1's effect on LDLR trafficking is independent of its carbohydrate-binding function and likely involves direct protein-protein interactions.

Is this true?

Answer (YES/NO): NO